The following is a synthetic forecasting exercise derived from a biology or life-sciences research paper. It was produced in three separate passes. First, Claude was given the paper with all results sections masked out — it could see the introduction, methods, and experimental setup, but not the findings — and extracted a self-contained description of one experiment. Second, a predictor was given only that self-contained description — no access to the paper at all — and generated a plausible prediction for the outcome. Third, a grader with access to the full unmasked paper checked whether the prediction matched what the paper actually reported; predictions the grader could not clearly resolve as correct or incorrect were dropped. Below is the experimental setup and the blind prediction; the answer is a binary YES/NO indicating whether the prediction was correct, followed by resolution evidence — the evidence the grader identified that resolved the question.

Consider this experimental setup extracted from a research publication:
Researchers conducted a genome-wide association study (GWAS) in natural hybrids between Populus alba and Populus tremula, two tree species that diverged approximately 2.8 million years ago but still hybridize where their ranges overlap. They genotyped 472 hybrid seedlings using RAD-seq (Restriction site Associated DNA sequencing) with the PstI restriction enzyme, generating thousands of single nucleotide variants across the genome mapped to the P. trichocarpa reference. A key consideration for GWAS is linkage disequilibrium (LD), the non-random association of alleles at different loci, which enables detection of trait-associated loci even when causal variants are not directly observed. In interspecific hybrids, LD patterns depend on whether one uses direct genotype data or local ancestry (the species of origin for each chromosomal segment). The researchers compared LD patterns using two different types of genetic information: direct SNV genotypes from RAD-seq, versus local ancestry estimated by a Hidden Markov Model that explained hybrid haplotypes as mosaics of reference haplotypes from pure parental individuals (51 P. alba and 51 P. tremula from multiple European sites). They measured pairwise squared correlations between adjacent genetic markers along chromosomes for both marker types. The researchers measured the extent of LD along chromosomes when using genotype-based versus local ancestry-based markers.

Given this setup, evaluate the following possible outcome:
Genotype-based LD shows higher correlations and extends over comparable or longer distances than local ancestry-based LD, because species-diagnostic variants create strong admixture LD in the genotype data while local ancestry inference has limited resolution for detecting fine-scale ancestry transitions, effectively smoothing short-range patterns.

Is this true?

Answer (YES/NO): NO